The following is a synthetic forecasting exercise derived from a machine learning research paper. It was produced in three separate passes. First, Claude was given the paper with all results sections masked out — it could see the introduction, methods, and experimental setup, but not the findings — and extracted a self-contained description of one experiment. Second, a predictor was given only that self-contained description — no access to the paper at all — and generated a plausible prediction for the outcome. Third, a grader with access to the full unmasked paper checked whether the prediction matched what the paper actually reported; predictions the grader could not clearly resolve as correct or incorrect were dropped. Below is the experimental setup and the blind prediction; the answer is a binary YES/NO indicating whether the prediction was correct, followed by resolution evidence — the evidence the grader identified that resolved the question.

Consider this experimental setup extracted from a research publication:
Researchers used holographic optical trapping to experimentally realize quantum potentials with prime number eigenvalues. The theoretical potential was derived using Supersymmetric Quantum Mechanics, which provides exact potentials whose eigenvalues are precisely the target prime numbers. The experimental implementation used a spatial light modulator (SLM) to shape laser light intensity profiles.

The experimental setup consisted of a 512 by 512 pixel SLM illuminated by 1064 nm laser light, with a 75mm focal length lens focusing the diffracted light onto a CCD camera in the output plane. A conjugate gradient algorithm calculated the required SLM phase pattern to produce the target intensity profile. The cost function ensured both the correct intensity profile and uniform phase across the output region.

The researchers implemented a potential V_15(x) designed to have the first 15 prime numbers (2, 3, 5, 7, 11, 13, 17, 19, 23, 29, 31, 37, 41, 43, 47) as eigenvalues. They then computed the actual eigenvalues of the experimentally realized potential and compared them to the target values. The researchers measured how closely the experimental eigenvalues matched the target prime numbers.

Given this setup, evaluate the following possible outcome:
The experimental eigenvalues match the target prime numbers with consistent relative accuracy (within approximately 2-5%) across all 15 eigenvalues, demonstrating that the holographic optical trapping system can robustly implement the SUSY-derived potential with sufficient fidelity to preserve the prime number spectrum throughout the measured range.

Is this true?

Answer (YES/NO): NO